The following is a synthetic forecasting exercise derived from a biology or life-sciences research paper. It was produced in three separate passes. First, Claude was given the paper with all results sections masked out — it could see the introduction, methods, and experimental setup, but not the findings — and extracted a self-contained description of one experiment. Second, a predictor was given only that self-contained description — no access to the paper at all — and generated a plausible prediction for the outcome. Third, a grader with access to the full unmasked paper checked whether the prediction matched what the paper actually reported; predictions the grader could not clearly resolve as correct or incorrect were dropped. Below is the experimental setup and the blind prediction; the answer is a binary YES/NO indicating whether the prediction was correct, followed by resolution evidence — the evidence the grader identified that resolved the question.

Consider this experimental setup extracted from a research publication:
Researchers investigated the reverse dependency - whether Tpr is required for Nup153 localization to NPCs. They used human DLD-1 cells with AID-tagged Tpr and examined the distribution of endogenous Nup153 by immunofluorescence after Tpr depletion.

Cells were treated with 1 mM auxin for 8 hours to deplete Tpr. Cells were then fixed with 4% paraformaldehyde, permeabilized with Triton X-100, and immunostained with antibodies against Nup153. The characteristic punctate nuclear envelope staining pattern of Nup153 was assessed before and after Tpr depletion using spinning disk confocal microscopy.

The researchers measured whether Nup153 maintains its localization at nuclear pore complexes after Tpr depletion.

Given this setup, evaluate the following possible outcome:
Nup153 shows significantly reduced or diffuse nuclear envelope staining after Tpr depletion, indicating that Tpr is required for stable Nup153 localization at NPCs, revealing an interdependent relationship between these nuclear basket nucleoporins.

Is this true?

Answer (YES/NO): NO